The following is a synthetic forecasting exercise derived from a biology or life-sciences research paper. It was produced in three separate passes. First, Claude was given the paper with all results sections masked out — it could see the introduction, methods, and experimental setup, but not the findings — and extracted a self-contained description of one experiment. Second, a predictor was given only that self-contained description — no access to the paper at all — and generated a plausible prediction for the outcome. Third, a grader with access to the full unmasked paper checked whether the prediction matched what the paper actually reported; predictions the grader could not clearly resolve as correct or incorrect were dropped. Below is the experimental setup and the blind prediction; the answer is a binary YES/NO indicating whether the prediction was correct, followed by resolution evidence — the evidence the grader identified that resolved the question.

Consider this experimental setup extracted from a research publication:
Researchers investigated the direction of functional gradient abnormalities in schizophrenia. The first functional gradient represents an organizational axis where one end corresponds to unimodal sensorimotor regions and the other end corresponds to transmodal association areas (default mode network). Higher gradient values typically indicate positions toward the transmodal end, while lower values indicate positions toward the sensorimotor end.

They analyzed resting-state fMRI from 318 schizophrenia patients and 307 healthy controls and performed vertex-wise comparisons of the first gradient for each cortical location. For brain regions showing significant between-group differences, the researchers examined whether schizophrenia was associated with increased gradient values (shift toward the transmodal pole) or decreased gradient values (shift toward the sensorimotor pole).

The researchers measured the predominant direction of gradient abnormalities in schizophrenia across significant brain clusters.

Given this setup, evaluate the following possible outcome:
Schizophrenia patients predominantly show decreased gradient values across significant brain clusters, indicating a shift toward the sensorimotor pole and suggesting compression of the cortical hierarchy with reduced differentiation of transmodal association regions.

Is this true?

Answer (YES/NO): NO